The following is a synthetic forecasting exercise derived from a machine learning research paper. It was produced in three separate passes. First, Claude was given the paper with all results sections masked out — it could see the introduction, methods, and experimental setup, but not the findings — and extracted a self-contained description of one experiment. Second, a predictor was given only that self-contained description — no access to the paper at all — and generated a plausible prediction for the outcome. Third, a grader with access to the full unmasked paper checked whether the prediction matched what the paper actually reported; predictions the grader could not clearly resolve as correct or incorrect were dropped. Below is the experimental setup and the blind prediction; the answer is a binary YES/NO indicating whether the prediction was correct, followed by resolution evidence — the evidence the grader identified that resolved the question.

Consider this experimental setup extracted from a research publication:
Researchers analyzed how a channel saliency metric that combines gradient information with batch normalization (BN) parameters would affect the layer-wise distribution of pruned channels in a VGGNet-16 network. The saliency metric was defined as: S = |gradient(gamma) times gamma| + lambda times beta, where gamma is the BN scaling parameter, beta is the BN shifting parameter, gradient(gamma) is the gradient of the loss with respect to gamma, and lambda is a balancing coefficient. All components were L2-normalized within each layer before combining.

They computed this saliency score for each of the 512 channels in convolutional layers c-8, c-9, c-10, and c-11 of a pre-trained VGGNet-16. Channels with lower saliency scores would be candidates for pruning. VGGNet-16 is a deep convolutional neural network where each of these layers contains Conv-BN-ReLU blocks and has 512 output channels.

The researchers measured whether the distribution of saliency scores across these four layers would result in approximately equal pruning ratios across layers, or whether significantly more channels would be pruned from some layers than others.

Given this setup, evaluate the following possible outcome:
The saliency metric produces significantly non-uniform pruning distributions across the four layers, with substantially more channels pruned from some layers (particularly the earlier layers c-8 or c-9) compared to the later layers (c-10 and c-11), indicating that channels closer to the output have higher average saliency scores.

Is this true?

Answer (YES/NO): YES